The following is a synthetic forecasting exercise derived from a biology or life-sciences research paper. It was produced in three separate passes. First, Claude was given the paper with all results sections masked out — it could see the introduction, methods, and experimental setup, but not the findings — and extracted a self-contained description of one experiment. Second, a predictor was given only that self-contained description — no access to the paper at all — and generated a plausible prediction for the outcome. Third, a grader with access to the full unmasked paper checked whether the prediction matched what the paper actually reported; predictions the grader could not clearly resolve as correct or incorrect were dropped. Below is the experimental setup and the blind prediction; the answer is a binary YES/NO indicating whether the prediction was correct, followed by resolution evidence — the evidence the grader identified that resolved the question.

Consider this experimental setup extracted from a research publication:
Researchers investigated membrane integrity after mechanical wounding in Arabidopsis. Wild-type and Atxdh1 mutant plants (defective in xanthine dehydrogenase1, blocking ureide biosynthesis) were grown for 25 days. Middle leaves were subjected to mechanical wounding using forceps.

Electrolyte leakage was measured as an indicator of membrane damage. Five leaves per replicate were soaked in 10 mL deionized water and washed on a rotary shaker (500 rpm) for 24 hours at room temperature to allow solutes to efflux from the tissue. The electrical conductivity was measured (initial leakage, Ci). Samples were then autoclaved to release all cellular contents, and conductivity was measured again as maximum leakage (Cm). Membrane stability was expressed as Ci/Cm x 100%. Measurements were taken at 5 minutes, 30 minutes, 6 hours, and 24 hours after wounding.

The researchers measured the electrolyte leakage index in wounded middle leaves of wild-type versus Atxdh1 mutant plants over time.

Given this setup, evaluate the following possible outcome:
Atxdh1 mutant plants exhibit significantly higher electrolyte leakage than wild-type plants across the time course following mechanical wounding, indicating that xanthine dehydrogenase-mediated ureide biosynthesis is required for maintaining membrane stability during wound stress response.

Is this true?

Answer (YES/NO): YES